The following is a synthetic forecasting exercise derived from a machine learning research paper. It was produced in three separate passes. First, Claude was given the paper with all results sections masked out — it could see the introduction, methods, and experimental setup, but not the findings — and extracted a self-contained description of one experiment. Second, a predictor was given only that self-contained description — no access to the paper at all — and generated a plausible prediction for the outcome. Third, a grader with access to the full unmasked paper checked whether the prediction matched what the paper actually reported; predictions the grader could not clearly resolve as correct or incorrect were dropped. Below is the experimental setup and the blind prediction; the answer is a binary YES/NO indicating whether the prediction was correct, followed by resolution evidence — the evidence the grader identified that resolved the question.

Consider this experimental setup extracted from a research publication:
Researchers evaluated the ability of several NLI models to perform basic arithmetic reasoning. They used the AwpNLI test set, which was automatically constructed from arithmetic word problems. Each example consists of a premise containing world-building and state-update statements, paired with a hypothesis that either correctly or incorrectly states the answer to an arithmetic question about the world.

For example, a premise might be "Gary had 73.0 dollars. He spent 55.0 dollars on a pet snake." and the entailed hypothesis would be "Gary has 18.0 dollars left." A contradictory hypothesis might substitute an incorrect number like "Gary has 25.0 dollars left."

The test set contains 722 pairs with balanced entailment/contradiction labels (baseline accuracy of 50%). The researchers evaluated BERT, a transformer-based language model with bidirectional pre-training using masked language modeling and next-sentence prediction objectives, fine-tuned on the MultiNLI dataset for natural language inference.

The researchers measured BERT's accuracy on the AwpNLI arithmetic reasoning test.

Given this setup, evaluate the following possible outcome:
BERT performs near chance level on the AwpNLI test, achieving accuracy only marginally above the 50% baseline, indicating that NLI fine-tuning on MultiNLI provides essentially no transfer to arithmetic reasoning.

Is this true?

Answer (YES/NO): NO